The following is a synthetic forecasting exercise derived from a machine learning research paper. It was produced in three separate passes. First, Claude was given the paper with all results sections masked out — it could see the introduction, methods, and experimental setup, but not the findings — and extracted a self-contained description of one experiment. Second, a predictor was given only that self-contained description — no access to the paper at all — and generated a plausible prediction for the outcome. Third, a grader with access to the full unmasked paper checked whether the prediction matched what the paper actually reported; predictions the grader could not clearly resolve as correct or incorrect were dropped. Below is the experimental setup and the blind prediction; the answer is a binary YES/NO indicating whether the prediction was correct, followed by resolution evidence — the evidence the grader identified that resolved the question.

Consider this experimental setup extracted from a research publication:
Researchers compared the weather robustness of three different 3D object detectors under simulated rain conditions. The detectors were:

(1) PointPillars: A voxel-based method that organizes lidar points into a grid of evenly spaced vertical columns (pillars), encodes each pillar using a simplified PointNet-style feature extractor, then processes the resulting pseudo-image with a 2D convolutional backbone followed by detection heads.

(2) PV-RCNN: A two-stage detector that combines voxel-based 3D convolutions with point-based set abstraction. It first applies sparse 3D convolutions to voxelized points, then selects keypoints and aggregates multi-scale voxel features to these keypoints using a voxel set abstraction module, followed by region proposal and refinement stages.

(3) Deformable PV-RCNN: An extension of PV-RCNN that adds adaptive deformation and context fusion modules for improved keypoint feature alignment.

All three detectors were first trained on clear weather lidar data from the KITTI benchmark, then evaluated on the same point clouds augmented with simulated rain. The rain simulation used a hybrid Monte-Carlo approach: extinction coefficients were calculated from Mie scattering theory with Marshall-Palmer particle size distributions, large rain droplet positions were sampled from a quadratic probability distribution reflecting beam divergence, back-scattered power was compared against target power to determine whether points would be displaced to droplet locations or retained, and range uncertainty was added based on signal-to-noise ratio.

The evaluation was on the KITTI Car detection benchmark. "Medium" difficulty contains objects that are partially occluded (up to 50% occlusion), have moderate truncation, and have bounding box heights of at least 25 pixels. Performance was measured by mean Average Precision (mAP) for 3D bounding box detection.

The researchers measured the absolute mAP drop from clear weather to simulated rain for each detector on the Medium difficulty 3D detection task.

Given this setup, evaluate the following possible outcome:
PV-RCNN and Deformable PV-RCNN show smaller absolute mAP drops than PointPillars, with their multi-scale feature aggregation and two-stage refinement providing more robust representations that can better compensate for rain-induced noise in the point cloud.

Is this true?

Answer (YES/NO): YES